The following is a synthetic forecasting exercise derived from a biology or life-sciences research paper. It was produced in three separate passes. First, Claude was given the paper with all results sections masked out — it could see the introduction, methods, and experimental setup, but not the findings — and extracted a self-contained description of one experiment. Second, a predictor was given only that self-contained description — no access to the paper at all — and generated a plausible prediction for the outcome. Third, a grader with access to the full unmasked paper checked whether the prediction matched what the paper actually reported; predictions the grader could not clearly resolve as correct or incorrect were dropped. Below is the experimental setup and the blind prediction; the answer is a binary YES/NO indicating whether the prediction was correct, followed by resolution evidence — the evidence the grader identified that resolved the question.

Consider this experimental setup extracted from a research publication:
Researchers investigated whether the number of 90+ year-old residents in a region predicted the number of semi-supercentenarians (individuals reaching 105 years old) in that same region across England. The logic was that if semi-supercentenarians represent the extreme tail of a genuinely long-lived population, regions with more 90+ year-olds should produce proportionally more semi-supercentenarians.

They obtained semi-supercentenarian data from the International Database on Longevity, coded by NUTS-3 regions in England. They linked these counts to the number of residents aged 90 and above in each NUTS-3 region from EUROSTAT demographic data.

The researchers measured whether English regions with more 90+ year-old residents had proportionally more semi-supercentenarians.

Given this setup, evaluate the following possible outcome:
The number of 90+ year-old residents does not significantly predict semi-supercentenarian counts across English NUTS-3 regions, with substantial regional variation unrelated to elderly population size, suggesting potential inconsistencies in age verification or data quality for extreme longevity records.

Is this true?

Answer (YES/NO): NO